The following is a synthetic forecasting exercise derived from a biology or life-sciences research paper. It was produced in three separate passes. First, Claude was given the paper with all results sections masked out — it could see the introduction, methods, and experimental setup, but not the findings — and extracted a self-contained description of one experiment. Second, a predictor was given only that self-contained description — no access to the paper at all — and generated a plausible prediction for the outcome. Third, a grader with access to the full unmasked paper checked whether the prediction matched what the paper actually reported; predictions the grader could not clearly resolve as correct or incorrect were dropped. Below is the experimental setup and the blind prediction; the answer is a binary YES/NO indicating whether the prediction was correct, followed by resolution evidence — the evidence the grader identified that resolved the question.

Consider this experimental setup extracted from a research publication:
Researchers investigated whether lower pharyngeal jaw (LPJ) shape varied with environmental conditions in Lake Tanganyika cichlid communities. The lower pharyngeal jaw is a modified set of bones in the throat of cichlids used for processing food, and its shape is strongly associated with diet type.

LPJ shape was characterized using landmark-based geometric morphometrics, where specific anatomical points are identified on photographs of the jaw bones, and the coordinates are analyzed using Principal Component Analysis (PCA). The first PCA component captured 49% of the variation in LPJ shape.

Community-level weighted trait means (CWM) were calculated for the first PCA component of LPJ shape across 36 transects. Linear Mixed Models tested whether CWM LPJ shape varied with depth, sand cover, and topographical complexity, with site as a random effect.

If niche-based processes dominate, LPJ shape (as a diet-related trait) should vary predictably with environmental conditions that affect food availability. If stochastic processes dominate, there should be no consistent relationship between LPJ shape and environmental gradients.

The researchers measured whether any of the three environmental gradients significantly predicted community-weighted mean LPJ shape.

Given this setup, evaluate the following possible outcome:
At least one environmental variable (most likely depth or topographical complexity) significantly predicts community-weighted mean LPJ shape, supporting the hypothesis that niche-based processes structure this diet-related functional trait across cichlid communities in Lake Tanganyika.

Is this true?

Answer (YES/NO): YES